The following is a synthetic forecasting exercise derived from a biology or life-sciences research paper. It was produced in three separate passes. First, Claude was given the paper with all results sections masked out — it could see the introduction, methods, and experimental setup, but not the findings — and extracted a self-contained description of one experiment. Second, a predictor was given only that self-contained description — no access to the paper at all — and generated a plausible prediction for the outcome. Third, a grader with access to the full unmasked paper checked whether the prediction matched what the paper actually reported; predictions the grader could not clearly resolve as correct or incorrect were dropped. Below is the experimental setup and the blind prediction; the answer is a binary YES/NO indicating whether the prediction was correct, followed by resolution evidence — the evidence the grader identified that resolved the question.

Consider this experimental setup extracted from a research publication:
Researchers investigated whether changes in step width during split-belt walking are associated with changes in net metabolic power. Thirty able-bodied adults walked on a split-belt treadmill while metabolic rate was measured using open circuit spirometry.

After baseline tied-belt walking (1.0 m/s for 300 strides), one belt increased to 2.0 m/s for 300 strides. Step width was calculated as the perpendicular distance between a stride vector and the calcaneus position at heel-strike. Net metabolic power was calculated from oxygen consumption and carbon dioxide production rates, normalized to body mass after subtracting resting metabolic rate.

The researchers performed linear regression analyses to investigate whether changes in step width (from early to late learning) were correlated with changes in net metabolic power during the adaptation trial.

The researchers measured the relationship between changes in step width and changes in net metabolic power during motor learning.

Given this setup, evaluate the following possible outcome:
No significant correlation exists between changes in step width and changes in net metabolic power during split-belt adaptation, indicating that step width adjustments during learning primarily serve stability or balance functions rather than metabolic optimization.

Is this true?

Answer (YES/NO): YES